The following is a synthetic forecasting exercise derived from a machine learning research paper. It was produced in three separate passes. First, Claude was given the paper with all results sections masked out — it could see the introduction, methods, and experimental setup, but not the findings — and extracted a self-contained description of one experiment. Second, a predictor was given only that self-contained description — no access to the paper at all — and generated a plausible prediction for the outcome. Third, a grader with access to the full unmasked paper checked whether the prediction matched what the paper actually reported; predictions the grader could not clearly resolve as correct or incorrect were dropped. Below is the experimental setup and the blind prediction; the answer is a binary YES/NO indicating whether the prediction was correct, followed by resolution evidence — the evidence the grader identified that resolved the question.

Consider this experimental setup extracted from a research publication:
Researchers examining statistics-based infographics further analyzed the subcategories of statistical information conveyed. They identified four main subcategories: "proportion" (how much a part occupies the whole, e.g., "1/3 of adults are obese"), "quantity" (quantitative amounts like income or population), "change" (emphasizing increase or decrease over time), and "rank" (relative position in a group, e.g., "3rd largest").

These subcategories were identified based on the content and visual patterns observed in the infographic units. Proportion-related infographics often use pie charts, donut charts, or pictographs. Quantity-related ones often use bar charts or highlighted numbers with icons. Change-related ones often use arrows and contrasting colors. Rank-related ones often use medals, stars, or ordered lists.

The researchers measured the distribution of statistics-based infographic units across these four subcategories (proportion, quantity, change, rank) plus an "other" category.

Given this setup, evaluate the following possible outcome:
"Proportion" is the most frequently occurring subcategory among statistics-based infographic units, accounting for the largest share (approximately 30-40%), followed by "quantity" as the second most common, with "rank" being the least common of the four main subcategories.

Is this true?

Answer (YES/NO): NO